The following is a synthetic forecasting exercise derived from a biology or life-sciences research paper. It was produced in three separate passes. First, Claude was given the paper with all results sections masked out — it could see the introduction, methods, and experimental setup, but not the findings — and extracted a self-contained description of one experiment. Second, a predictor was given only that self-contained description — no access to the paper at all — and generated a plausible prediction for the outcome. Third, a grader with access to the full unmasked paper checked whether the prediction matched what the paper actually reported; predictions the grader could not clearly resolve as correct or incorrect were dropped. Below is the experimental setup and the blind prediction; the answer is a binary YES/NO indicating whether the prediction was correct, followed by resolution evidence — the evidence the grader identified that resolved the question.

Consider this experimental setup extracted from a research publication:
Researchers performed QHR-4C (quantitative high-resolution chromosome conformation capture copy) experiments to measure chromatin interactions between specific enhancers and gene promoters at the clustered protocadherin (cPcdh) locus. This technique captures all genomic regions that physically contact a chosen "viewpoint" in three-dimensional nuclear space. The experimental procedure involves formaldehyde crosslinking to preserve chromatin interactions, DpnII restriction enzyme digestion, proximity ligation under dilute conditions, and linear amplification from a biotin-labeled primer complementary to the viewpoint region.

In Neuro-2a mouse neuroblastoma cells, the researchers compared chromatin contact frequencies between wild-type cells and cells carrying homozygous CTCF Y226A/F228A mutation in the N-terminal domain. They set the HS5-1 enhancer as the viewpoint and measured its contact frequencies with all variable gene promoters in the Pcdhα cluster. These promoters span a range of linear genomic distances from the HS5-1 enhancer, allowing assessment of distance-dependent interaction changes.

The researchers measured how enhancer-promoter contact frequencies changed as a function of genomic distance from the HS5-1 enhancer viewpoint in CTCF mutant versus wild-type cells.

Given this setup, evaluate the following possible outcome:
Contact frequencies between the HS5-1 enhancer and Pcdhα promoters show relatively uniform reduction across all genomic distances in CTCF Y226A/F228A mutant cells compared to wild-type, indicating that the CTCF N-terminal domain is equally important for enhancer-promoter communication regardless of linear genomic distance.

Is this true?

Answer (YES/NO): NO